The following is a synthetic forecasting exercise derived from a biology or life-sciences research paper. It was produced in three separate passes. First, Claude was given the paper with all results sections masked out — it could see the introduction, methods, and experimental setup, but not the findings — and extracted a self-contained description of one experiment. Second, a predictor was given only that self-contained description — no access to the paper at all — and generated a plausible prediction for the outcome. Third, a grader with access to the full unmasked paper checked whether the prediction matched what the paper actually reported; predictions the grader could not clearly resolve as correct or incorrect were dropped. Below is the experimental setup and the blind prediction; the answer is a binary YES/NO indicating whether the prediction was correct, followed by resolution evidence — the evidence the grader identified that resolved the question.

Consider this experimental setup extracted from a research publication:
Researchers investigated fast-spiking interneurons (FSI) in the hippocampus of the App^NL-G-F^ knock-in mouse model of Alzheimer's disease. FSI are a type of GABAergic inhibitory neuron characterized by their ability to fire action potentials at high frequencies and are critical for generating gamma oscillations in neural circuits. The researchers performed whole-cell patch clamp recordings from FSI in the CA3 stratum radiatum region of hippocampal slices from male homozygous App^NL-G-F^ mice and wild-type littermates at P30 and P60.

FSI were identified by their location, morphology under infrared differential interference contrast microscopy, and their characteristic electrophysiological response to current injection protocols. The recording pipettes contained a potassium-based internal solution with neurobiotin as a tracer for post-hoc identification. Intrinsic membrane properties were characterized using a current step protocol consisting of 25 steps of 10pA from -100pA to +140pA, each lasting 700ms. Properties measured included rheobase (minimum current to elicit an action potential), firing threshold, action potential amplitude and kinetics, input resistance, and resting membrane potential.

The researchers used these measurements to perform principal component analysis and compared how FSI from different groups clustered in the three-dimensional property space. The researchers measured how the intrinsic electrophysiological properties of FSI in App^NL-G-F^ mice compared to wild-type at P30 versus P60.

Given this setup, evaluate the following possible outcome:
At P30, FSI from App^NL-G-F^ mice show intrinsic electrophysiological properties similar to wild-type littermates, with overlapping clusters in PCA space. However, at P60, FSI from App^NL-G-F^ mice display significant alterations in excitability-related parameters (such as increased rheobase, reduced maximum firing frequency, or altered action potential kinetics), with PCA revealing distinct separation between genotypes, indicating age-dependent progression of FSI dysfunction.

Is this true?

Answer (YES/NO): YES